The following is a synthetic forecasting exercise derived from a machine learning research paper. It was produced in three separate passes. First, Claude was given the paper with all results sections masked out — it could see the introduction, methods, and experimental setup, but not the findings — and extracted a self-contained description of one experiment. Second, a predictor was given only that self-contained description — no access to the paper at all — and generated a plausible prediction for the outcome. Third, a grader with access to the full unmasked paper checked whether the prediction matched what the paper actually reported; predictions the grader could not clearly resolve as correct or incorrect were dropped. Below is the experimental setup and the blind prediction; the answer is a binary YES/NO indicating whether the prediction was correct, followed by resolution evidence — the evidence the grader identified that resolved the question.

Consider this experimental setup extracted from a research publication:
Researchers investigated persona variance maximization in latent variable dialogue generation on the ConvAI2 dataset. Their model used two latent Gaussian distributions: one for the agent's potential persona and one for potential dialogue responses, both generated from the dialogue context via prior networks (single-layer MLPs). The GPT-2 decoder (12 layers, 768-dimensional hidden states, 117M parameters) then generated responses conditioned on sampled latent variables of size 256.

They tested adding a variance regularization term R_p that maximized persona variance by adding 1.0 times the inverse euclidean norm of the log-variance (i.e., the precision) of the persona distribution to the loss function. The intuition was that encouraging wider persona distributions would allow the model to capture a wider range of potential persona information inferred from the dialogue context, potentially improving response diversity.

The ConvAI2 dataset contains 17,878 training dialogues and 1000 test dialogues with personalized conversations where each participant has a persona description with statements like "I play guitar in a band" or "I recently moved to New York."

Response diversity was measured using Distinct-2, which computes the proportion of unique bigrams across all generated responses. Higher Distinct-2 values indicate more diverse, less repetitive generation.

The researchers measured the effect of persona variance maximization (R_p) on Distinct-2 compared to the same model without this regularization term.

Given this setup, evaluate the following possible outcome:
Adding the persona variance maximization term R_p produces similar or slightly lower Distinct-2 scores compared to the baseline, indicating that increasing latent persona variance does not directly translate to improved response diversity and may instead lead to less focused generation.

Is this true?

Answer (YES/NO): NO